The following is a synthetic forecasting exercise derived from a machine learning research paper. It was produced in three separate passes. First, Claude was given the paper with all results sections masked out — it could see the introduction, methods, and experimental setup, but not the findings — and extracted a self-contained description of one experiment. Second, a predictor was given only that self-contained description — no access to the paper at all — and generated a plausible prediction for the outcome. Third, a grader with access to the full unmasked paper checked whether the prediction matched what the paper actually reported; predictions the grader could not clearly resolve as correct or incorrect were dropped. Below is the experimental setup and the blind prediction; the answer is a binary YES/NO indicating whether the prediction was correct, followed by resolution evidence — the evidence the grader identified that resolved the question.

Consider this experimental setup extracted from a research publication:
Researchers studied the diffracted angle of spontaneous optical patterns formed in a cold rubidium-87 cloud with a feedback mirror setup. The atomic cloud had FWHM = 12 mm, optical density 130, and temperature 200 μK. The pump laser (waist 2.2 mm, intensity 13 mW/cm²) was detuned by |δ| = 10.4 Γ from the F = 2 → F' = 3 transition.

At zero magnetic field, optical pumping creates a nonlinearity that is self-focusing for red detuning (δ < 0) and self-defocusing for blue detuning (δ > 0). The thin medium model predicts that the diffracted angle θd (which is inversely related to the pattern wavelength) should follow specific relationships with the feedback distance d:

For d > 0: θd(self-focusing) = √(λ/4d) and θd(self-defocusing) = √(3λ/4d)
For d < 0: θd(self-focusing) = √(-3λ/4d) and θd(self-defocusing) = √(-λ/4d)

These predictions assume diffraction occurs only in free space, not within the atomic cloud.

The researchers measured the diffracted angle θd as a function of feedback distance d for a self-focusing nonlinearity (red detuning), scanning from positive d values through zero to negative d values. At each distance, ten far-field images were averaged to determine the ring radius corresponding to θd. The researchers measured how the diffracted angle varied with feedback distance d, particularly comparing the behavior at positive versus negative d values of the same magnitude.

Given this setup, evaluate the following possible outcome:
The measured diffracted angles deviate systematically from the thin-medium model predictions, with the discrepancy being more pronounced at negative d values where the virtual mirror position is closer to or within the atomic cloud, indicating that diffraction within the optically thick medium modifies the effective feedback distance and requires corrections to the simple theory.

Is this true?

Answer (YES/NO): NO